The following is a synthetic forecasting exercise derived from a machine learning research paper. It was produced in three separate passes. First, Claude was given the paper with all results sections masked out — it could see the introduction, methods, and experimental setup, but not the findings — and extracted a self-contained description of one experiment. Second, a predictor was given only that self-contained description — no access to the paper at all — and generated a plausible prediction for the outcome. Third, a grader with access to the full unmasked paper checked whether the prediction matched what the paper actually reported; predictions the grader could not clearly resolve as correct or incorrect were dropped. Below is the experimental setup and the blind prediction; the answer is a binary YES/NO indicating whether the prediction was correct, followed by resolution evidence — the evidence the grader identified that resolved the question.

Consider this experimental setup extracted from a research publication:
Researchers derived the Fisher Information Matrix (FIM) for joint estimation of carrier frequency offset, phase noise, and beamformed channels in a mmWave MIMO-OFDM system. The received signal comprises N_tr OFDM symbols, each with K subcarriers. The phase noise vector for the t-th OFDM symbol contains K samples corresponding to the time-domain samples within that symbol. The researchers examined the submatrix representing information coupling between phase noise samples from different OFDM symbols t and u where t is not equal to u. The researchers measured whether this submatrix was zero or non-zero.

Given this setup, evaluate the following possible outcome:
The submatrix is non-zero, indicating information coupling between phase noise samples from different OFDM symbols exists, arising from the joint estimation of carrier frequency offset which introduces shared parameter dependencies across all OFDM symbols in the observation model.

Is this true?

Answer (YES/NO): NO